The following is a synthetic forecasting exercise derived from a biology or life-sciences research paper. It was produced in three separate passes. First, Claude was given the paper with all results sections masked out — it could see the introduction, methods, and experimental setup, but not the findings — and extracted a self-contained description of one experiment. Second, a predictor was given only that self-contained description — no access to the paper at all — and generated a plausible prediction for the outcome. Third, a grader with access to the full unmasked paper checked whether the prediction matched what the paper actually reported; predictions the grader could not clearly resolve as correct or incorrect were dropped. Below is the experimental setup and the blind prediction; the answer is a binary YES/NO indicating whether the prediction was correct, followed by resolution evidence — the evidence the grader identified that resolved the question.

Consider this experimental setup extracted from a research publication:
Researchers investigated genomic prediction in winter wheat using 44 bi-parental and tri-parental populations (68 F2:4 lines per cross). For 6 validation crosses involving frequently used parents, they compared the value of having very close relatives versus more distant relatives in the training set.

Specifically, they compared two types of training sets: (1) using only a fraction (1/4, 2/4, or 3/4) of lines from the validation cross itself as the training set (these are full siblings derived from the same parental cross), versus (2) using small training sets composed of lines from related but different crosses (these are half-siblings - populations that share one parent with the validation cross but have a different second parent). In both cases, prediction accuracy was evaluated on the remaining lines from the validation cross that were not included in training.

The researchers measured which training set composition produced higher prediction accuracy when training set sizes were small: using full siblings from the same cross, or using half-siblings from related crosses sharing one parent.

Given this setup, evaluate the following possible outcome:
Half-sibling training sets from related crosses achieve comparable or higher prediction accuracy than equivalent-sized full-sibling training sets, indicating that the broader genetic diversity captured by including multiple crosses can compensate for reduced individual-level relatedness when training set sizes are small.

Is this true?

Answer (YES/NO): NO